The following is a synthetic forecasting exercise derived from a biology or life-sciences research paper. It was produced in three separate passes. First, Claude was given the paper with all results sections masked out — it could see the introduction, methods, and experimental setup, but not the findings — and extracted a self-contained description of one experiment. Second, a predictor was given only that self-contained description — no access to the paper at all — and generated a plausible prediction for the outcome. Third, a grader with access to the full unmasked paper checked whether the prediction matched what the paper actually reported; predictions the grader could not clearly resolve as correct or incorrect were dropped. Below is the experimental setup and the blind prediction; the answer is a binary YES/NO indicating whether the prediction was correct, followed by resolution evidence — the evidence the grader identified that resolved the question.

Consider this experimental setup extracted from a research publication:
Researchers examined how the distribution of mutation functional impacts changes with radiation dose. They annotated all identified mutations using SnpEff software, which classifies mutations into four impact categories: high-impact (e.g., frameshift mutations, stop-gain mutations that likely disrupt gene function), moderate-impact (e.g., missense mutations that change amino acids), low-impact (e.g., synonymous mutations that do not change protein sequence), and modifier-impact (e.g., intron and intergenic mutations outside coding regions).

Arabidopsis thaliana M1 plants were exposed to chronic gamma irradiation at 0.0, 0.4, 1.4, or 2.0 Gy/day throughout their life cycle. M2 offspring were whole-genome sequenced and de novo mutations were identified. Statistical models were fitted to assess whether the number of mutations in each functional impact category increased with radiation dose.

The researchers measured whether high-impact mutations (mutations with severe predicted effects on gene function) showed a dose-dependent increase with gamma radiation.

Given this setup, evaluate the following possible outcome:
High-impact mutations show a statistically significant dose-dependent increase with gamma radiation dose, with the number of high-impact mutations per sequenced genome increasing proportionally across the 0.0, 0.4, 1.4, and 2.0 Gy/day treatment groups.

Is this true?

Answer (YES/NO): NO